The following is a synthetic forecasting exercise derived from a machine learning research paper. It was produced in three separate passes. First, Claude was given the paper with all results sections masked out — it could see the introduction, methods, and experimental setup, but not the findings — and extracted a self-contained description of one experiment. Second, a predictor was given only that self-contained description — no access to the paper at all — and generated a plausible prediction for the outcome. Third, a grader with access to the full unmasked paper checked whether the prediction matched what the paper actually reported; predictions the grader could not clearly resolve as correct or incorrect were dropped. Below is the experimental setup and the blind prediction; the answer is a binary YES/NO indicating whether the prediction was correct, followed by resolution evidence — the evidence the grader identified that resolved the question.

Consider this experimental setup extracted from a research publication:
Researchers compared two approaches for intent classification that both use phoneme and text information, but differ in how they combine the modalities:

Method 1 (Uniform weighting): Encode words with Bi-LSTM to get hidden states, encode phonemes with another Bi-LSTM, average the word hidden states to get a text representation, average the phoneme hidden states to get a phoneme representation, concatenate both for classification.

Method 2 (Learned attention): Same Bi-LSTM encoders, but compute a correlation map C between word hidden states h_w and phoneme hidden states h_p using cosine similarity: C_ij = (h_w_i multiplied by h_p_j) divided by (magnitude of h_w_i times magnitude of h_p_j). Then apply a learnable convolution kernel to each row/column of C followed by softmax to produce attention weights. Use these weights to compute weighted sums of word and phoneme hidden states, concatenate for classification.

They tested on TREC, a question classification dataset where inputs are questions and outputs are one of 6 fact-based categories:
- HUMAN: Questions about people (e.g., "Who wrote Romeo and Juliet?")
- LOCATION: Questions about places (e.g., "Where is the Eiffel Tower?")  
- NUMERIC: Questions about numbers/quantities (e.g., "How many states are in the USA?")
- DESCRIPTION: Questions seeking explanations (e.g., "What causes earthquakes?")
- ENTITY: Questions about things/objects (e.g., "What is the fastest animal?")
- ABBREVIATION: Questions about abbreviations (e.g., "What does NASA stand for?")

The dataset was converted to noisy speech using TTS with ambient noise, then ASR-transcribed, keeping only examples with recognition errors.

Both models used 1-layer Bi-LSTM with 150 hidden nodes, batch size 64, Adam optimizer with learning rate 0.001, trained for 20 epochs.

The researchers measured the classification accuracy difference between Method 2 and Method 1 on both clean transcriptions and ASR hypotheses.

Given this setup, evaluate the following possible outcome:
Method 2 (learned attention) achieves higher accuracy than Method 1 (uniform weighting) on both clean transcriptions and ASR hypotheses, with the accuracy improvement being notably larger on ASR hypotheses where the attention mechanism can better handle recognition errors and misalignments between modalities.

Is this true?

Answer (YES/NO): YES